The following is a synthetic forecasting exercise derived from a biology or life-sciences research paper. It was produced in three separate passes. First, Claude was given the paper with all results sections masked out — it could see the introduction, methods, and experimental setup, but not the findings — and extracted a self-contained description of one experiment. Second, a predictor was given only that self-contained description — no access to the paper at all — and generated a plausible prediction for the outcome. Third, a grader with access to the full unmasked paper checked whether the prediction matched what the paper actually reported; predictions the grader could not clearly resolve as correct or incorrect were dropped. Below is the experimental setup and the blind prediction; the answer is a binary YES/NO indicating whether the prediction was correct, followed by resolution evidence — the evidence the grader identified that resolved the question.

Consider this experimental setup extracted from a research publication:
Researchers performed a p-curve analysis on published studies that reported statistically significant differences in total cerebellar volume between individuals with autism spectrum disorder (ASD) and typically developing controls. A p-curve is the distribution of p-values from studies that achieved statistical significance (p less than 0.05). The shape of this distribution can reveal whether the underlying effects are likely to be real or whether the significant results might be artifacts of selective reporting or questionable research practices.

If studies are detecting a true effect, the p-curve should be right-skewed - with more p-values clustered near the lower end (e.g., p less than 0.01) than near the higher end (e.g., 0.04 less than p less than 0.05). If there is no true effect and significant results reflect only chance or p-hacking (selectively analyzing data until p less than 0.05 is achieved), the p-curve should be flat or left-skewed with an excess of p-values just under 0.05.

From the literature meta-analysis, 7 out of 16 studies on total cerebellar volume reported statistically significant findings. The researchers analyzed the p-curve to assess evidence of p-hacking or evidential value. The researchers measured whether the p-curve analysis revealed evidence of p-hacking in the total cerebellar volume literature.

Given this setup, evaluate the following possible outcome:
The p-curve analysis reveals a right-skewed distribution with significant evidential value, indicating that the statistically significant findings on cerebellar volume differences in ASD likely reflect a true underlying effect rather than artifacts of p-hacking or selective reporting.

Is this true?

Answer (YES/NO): NO